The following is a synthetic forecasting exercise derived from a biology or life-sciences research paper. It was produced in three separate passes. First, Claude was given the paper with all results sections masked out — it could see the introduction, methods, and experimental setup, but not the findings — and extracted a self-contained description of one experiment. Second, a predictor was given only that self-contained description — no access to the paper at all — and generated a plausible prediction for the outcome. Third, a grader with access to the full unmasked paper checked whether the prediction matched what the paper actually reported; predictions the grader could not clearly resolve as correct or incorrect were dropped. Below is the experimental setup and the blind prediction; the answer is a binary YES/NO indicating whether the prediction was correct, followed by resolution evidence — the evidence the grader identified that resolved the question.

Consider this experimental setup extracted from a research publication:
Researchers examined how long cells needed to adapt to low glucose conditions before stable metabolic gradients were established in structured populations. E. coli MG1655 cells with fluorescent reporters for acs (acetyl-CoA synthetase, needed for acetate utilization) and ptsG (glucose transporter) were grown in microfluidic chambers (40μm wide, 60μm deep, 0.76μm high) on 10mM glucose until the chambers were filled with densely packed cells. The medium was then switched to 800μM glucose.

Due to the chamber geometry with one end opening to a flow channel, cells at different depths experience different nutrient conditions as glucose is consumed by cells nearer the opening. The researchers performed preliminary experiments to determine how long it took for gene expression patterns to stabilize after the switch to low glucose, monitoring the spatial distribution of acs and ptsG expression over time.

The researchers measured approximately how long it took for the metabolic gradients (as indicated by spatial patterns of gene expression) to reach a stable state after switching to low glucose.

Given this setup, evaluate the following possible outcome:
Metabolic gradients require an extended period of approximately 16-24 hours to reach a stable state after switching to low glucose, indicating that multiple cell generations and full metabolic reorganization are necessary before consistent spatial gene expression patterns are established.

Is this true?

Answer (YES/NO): NO